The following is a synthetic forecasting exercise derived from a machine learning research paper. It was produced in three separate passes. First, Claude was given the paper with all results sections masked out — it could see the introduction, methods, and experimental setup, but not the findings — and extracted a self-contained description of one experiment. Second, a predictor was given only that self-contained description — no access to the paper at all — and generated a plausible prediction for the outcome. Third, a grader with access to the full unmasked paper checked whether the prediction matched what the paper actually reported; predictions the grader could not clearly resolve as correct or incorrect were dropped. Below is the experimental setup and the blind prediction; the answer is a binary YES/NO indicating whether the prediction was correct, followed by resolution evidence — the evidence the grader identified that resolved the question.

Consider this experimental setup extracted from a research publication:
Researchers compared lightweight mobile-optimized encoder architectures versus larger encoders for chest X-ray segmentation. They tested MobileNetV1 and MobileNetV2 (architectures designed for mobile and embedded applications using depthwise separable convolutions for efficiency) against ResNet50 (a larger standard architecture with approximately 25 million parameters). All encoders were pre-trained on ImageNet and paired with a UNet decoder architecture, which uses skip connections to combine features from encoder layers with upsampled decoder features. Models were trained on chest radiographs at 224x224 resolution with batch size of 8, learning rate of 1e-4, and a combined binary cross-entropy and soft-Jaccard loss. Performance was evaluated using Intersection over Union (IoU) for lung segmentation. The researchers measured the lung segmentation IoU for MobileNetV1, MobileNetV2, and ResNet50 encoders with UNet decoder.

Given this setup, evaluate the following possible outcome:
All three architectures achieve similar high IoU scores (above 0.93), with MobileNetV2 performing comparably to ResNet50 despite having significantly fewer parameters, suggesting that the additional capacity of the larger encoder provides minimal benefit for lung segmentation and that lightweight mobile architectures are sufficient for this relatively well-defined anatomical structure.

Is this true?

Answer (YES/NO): NO